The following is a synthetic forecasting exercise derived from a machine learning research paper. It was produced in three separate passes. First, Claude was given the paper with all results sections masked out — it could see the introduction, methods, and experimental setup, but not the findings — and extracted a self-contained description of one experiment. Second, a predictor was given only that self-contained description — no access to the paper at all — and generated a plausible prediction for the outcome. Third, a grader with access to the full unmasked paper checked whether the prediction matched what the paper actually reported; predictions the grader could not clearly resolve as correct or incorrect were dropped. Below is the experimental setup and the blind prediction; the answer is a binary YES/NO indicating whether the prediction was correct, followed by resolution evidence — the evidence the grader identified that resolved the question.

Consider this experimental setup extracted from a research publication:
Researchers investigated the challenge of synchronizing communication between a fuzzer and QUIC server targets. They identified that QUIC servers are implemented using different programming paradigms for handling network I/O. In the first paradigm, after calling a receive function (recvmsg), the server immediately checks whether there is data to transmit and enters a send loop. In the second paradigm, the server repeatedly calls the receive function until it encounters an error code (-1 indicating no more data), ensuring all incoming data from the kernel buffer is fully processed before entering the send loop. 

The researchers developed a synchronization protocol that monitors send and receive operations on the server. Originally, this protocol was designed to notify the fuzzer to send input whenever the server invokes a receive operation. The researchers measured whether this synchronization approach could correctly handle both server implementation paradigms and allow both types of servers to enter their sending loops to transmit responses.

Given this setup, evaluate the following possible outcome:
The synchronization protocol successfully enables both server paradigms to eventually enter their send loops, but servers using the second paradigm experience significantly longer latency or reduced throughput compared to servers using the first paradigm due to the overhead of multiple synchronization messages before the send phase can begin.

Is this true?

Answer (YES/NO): NO